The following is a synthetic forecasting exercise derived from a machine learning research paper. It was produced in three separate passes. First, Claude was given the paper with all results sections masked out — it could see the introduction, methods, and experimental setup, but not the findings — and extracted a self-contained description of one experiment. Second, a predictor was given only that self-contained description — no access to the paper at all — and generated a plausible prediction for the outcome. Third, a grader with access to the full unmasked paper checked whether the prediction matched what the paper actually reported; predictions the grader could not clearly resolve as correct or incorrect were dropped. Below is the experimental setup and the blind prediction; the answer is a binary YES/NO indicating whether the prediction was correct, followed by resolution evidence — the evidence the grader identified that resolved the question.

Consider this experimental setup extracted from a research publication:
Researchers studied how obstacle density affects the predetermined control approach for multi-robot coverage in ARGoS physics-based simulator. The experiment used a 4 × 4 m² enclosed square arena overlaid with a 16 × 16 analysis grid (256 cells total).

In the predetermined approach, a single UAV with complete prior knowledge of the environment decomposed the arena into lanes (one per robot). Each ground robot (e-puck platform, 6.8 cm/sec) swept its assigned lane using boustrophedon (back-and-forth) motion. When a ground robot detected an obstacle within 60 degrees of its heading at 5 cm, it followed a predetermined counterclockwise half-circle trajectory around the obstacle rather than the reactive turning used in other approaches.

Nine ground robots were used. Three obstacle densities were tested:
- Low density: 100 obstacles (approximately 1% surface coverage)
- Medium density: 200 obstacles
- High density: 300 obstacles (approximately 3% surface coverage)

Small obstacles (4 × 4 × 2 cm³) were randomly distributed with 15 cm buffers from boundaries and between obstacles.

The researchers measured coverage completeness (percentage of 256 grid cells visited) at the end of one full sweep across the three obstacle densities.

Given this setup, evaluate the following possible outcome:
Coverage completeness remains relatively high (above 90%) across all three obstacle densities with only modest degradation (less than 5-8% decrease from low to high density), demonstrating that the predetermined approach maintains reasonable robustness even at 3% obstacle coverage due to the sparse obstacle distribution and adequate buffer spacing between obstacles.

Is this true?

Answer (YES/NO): YES